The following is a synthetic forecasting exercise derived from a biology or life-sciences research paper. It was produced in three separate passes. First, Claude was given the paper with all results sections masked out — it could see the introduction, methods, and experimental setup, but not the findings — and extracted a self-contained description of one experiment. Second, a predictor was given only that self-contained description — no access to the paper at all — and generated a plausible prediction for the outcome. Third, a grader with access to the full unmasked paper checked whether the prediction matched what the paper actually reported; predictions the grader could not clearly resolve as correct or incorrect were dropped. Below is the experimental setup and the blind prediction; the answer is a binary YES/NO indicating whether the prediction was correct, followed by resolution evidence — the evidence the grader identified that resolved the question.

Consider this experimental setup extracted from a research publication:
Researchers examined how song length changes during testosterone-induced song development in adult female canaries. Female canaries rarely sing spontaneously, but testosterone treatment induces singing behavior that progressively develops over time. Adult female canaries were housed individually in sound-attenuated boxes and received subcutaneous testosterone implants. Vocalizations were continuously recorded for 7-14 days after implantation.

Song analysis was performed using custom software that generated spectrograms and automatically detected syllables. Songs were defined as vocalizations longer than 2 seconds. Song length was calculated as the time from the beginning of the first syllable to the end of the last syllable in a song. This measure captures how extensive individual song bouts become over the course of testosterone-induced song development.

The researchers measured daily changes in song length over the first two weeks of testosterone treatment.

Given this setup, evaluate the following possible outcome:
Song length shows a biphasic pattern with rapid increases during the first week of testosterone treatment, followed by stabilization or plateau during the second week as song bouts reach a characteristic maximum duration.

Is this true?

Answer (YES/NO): NO